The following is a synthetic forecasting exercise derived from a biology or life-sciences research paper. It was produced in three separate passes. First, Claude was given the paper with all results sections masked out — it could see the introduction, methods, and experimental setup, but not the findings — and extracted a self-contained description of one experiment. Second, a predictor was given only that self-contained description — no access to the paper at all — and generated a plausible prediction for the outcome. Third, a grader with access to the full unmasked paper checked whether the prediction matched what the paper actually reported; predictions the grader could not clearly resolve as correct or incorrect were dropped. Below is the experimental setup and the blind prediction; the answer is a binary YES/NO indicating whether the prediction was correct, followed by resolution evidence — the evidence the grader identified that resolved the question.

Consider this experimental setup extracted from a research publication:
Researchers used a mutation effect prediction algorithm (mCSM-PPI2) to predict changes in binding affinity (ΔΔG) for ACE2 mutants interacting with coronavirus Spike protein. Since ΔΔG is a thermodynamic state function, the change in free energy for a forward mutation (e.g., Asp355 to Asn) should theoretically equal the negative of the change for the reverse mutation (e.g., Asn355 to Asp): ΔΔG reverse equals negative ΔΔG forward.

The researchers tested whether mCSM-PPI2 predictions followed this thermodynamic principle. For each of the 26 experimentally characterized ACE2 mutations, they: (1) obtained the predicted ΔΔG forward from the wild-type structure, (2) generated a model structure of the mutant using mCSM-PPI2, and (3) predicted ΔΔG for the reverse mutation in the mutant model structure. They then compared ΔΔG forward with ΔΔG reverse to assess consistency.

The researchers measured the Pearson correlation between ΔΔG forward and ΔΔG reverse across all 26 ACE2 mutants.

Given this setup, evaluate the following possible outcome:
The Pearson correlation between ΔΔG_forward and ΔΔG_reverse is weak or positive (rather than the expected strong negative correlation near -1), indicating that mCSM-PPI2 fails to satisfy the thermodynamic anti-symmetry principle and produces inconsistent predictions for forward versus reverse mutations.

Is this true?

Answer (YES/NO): NO